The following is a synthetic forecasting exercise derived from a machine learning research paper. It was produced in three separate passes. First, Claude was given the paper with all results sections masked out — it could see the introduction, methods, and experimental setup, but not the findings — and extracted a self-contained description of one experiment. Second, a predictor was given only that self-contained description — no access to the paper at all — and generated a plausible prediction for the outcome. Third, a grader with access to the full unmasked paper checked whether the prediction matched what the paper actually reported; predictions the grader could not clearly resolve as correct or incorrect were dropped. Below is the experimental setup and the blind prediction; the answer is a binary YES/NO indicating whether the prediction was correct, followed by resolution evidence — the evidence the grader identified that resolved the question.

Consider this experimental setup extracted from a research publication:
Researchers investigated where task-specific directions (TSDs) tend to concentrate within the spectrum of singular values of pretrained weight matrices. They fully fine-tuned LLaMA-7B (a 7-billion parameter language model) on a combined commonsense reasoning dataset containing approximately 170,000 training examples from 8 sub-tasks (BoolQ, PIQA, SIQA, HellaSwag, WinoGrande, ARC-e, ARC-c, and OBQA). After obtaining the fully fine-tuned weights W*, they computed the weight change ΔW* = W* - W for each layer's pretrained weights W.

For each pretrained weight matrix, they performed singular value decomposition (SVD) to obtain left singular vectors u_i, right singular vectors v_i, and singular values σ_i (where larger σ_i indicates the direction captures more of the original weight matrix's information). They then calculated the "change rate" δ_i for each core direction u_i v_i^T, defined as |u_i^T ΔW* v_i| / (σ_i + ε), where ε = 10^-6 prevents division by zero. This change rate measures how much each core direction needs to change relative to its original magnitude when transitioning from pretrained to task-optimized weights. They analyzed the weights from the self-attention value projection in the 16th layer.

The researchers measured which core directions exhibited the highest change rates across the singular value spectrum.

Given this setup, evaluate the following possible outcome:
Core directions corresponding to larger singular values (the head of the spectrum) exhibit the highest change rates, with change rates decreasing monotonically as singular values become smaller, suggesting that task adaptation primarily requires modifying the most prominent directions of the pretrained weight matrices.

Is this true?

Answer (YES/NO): NO